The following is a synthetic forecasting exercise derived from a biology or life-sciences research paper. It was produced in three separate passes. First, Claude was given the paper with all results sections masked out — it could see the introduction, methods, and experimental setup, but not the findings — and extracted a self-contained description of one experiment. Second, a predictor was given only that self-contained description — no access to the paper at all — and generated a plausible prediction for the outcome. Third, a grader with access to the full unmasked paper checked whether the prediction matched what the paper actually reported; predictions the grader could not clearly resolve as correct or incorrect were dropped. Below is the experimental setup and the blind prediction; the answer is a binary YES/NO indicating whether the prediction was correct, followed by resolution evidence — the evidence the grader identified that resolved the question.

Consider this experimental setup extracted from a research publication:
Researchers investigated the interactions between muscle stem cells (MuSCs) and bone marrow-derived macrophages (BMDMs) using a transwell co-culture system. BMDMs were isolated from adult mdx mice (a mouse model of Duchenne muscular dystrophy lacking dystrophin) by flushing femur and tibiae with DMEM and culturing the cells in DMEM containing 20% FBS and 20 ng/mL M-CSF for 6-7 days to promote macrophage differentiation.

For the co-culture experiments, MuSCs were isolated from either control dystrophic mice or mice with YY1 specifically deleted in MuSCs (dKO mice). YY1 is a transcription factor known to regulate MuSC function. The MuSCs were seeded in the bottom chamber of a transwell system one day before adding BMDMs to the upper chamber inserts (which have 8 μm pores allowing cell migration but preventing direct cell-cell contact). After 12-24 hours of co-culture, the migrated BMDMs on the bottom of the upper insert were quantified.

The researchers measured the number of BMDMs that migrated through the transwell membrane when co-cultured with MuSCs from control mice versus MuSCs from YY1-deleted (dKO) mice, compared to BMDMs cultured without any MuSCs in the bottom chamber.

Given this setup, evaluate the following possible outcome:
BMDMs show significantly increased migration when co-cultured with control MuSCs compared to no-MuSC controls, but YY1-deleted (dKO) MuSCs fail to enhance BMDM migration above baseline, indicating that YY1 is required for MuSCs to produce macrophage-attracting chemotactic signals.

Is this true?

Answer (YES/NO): NO